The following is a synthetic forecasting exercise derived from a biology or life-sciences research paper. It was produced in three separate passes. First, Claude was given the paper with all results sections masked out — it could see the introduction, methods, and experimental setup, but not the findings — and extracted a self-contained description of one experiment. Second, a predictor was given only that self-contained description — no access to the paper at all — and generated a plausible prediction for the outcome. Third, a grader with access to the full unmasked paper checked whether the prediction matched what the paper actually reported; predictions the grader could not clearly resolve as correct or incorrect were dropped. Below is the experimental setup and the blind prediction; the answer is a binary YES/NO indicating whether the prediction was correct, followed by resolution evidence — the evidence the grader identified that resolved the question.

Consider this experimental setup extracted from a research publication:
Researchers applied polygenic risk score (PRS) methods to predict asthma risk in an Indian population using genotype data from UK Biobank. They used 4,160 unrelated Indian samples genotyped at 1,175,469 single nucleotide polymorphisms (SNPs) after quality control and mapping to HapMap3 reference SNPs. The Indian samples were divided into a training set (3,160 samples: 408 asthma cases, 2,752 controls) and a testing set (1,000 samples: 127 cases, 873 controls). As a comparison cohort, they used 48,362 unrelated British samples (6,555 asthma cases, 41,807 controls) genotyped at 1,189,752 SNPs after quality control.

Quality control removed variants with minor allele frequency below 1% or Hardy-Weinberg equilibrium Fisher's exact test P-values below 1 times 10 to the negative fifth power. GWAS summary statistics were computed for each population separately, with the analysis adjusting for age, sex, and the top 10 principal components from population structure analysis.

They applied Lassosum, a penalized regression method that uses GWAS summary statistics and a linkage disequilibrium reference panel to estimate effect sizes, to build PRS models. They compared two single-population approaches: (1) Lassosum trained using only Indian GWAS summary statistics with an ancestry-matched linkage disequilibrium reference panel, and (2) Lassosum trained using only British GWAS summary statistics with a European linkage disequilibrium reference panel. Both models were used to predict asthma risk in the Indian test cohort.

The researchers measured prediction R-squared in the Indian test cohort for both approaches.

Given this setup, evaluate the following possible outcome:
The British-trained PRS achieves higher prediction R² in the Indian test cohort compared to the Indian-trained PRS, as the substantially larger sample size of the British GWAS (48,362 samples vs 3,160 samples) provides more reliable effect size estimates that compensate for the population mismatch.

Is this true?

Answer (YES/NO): YES